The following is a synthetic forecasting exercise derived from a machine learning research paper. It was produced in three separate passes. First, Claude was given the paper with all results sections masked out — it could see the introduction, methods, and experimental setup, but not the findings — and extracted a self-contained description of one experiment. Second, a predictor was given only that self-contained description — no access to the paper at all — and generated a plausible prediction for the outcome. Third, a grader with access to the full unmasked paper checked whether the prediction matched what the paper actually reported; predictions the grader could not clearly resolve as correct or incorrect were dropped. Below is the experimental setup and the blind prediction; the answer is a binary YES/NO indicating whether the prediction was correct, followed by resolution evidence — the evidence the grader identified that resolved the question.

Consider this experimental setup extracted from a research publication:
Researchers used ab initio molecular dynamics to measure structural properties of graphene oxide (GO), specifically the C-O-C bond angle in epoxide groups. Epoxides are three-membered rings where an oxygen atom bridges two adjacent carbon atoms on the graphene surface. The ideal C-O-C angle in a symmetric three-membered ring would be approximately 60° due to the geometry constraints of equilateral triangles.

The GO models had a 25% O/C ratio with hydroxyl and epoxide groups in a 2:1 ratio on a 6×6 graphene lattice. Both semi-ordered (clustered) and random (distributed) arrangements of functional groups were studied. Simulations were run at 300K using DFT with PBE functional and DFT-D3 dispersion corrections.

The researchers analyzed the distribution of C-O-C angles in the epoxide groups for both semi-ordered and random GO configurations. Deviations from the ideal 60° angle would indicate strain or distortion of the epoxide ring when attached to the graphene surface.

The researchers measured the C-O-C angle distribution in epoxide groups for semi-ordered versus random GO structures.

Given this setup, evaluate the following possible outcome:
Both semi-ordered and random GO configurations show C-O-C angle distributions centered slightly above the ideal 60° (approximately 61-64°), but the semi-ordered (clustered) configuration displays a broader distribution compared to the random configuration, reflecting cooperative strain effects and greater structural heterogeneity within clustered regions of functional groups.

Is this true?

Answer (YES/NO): NO